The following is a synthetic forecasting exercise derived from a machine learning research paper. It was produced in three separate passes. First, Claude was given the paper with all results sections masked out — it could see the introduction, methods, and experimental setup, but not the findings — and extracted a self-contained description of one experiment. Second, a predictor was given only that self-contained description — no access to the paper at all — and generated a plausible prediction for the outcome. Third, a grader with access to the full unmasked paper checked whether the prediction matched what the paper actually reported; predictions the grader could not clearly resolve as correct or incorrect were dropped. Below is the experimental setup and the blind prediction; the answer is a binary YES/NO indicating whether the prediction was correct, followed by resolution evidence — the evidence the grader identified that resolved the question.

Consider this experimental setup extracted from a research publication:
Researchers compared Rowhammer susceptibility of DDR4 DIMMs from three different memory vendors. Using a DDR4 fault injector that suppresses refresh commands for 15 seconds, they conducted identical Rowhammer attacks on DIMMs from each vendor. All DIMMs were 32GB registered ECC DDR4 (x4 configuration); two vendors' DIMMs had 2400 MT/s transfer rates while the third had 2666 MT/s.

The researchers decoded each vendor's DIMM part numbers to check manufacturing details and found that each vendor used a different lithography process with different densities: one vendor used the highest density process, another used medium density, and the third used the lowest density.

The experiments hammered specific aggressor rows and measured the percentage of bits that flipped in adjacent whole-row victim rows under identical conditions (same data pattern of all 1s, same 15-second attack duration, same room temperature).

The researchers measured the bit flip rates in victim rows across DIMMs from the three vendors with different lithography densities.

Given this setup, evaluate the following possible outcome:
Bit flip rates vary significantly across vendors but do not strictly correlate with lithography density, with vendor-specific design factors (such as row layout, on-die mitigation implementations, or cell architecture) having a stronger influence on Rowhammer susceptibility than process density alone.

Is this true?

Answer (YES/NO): NO